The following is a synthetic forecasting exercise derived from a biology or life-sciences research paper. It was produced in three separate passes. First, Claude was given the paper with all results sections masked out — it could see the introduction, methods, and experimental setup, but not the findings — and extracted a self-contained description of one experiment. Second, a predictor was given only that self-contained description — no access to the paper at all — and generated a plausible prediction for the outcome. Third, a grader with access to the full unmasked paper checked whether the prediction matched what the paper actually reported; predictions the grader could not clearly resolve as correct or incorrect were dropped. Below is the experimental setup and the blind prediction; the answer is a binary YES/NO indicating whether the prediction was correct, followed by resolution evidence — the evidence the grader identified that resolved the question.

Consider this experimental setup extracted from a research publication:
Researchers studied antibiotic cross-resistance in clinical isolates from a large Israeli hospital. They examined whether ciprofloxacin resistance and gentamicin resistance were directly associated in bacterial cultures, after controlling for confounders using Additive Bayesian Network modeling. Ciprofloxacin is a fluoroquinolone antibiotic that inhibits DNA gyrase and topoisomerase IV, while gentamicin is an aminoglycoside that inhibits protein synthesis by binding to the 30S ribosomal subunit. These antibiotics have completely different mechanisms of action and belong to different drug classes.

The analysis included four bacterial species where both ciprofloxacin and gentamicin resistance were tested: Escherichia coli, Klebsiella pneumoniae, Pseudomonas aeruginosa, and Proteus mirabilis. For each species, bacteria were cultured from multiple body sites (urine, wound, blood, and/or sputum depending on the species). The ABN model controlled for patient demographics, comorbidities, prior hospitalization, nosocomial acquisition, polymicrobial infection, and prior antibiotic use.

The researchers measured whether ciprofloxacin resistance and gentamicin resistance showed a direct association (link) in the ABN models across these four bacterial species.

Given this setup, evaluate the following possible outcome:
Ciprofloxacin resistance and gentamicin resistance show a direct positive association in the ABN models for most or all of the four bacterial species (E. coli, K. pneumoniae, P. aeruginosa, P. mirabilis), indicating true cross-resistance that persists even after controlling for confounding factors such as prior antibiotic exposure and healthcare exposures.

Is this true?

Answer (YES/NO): YES